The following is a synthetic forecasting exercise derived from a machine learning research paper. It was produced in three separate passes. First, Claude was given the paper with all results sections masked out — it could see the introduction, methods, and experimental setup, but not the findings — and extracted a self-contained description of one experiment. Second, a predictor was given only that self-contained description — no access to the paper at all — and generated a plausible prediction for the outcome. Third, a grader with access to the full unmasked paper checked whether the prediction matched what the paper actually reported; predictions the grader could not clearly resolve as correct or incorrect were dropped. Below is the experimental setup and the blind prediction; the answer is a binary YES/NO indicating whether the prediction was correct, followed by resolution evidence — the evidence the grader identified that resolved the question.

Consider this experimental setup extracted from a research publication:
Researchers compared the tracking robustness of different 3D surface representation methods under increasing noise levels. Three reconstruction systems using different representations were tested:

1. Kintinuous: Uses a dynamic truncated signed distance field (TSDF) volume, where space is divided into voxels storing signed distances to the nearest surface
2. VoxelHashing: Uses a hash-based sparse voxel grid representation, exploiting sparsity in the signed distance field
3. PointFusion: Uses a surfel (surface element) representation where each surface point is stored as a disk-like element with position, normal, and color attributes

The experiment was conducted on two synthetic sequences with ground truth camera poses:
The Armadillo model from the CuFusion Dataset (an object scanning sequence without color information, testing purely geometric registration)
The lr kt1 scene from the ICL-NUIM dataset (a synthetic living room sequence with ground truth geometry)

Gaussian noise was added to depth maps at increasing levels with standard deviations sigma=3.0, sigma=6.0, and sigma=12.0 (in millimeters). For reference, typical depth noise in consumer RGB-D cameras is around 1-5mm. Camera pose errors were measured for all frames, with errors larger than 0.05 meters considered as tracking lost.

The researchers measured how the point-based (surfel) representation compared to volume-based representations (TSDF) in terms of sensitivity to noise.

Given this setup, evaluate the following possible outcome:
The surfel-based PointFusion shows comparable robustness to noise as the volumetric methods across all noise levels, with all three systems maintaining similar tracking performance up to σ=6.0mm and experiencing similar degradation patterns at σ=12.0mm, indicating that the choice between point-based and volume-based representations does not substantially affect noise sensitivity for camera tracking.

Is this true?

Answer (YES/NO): NO